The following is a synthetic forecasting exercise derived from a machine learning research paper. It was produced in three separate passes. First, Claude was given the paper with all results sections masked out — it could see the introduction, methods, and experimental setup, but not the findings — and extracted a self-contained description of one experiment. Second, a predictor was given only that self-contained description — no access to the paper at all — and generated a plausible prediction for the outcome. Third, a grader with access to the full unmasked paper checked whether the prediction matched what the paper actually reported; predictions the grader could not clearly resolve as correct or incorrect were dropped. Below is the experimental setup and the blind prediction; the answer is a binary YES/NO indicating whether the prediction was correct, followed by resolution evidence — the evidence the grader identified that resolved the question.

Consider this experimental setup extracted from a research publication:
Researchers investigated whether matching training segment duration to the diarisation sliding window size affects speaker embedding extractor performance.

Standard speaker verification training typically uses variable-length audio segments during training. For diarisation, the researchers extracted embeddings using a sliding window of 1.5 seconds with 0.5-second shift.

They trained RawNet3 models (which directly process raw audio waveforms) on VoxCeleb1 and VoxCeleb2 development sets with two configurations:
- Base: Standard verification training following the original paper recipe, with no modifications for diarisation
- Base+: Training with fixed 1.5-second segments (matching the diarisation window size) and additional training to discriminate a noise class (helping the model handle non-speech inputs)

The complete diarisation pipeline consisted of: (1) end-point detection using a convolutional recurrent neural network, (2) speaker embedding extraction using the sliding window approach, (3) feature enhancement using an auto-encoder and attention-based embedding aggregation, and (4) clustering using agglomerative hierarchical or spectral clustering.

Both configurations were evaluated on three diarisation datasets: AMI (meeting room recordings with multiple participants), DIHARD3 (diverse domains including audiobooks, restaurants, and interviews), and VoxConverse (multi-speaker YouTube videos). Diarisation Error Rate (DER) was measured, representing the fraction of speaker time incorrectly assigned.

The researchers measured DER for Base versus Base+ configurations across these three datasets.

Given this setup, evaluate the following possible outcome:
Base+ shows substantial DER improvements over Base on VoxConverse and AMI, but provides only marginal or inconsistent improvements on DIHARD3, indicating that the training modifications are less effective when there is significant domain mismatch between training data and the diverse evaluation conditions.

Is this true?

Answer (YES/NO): NO